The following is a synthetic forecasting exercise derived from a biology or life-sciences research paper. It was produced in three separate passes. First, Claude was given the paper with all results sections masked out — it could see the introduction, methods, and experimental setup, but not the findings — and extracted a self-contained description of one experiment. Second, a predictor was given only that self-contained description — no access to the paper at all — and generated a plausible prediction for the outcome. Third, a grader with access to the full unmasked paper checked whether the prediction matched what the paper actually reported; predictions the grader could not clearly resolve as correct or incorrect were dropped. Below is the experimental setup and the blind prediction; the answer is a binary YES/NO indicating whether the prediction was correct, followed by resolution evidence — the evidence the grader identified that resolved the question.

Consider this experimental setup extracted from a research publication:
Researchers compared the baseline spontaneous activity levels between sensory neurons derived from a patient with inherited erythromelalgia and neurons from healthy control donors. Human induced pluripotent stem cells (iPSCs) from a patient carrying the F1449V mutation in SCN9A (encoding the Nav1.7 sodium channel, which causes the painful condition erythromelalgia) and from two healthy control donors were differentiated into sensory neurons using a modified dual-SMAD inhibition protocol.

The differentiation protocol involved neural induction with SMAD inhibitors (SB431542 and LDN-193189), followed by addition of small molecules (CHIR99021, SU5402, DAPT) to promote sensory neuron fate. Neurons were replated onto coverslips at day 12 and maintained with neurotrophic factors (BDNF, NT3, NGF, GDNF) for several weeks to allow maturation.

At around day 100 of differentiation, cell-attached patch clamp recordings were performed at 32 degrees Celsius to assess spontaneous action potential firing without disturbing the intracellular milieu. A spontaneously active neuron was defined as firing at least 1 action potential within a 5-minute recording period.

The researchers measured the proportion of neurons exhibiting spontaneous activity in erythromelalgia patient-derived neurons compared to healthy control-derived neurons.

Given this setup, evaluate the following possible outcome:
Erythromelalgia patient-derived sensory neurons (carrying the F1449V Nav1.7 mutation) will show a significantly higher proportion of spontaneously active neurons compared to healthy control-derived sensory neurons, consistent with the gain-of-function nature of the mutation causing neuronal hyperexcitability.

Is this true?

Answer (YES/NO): YES